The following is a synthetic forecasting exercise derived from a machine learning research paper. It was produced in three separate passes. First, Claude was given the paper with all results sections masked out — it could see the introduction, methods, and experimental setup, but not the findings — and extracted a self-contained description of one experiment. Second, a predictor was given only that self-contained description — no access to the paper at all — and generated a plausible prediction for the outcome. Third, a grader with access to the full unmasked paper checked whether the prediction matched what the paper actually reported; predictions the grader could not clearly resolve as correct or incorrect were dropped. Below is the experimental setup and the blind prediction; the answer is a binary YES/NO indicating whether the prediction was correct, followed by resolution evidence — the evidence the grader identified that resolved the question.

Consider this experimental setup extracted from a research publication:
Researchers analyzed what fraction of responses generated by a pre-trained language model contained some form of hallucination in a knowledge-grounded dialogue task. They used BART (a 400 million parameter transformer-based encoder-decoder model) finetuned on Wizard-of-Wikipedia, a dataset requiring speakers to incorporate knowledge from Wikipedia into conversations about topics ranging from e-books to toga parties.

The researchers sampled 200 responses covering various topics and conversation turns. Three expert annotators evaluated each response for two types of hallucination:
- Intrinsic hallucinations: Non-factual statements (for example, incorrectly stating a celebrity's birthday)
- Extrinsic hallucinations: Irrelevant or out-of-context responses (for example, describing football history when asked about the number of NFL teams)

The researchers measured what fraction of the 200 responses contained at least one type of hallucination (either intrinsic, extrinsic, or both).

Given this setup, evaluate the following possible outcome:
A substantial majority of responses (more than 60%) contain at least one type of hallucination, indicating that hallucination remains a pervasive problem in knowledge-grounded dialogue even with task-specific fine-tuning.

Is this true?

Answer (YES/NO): NO